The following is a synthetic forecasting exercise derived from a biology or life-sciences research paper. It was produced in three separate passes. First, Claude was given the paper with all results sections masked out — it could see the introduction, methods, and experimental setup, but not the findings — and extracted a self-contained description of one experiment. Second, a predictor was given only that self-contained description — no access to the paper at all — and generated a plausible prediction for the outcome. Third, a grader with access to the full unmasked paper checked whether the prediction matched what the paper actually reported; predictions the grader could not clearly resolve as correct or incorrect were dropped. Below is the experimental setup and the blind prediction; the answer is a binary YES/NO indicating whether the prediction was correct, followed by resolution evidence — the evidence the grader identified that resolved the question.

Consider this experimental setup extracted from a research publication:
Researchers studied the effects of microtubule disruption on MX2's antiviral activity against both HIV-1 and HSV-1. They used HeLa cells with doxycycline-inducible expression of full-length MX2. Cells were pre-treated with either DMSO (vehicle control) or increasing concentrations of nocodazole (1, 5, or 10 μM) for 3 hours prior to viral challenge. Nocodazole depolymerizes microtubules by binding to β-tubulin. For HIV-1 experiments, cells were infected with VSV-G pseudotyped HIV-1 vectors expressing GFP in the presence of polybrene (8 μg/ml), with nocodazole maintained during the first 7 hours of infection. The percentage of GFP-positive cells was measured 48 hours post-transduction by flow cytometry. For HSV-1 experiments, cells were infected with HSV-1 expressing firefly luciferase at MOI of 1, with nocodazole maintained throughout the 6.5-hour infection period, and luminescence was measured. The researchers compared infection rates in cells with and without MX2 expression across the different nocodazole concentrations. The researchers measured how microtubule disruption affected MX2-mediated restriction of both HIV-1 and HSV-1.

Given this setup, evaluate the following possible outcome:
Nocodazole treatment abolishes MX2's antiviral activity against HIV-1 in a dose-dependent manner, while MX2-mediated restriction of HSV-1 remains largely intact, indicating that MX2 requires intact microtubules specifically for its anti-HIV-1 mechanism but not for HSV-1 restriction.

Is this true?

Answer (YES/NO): NO